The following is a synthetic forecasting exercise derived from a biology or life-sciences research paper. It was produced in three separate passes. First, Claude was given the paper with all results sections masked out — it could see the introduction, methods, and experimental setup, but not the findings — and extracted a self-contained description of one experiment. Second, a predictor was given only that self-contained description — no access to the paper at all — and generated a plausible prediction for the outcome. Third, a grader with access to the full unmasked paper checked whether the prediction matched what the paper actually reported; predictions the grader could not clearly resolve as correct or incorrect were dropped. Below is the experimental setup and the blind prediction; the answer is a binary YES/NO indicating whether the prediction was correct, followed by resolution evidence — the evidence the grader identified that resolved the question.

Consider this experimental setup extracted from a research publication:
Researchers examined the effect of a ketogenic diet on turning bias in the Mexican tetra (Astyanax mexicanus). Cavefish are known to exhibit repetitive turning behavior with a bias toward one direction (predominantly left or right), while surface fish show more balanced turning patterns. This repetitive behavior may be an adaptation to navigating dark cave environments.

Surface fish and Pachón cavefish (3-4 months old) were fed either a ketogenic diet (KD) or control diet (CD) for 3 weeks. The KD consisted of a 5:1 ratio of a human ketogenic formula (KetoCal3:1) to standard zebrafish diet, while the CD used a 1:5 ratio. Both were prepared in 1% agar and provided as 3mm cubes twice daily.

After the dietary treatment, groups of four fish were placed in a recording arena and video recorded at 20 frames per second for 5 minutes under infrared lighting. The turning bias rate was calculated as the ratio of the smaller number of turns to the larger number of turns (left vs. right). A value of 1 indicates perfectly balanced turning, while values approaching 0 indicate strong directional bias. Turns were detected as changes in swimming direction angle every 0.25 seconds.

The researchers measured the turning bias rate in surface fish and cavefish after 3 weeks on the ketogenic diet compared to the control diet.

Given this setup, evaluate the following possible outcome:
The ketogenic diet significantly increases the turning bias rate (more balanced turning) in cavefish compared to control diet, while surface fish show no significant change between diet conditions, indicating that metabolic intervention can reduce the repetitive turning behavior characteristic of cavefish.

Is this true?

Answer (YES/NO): YES